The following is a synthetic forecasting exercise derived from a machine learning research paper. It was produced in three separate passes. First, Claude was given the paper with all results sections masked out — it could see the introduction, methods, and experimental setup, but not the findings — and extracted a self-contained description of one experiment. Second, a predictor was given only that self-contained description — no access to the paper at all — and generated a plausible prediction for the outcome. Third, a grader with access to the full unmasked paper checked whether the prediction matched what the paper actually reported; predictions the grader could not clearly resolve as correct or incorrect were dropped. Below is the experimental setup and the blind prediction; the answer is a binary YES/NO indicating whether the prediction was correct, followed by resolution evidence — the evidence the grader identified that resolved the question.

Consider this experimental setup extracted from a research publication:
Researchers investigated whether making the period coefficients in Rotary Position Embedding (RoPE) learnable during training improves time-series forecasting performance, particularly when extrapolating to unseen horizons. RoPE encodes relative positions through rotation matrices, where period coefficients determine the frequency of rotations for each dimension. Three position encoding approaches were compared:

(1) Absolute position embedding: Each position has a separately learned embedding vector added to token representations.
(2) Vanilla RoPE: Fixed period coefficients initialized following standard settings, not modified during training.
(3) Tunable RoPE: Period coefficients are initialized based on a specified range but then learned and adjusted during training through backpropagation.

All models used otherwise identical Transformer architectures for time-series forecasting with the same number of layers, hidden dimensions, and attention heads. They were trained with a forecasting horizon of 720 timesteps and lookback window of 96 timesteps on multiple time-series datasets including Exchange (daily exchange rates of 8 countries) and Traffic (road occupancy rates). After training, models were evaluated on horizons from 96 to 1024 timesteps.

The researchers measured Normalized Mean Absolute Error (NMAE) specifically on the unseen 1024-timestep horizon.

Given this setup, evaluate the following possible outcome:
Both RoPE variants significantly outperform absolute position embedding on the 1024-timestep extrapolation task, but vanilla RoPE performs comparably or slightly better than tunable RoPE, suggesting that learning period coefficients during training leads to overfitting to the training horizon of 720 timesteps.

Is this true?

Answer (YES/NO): NO